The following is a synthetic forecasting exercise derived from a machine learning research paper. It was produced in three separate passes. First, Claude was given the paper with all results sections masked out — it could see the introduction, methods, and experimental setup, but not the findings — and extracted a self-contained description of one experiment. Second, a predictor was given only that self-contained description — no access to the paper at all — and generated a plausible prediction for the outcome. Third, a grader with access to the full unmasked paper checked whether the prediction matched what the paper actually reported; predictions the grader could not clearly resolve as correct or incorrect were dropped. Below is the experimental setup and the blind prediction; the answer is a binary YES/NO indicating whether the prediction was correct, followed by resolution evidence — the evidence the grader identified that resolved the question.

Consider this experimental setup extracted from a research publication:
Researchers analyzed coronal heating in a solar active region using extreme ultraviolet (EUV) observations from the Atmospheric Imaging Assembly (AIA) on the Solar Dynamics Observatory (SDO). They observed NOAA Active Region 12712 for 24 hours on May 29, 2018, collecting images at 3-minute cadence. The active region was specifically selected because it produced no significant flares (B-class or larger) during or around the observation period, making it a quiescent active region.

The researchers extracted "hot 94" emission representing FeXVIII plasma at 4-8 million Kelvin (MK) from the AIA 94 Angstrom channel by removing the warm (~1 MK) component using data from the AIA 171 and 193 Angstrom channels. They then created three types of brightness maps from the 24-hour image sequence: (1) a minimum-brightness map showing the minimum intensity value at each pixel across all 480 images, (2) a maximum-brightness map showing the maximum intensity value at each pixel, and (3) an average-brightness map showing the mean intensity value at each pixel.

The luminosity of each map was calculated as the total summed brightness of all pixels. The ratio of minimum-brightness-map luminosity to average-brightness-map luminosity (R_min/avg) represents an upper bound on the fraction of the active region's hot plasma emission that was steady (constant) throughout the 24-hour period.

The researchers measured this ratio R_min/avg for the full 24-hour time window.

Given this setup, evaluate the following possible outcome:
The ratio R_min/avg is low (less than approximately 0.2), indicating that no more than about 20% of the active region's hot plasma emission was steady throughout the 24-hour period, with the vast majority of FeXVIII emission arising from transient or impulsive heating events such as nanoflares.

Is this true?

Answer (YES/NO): YES